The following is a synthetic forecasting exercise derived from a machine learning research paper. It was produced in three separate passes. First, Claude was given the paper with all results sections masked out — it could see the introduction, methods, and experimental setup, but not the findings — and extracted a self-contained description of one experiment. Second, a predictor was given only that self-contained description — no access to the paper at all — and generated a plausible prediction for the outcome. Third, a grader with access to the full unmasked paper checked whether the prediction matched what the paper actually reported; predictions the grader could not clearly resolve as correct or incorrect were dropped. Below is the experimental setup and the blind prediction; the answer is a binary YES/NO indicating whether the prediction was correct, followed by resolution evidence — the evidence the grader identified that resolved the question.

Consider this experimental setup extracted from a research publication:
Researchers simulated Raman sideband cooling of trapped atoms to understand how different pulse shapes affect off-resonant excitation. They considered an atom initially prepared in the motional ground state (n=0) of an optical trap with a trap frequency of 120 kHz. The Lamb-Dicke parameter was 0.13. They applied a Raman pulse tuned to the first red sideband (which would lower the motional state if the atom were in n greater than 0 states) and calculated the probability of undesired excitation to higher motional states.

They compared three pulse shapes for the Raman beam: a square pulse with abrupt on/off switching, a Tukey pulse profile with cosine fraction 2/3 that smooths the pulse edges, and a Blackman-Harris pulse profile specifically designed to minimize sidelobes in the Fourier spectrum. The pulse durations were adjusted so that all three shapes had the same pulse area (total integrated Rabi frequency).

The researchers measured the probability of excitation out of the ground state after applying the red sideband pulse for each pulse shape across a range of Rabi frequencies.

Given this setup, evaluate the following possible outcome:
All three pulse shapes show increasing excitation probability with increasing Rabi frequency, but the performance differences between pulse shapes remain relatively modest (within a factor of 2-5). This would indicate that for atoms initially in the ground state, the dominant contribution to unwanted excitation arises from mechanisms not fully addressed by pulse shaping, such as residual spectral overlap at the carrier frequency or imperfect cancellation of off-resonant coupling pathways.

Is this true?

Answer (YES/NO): NO